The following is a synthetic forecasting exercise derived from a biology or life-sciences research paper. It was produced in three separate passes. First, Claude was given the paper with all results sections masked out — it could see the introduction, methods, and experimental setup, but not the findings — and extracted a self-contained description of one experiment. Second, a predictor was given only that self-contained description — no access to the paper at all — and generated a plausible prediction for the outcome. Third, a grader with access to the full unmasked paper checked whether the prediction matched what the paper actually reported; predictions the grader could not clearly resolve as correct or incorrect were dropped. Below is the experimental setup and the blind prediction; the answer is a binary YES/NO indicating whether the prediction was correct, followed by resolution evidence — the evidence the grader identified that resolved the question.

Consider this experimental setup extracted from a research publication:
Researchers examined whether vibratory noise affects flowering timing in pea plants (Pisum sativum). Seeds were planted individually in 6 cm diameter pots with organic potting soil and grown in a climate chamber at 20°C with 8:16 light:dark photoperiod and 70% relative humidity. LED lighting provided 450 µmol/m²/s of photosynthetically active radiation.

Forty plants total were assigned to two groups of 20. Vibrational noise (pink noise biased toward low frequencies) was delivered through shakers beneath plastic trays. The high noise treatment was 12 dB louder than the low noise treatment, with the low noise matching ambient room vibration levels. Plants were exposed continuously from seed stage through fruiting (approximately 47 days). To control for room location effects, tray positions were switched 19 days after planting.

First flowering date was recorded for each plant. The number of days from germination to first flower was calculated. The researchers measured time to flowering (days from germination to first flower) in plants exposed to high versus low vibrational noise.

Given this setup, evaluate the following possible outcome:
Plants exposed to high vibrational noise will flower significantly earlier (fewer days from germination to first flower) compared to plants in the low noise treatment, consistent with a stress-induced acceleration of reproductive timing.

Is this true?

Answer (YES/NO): NO